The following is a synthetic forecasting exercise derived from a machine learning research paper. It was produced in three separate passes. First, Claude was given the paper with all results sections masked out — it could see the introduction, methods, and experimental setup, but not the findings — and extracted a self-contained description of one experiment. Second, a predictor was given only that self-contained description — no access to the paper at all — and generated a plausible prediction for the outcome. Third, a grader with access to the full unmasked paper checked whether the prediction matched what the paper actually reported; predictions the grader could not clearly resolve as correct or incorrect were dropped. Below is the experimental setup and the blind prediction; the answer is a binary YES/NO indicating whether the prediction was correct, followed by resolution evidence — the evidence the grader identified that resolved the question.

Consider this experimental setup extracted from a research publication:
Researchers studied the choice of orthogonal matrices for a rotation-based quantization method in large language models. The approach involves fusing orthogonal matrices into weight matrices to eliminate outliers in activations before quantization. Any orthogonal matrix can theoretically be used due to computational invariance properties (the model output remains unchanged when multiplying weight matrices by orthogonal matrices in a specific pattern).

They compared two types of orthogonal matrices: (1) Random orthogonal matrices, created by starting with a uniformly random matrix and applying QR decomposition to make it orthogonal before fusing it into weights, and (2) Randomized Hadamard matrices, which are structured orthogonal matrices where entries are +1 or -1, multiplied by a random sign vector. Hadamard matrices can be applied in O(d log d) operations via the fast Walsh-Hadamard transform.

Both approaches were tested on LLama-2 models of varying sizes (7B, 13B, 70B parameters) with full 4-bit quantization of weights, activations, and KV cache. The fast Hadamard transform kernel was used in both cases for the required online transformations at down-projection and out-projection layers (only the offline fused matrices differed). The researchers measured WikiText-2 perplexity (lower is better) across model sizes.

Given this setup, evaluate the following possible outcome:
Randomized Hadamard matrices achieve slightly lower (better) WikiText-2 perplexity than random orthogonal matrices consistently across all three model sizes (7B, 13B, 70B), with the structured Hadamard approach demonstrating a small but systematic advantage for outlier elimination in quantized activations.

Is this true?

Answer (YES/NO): NO